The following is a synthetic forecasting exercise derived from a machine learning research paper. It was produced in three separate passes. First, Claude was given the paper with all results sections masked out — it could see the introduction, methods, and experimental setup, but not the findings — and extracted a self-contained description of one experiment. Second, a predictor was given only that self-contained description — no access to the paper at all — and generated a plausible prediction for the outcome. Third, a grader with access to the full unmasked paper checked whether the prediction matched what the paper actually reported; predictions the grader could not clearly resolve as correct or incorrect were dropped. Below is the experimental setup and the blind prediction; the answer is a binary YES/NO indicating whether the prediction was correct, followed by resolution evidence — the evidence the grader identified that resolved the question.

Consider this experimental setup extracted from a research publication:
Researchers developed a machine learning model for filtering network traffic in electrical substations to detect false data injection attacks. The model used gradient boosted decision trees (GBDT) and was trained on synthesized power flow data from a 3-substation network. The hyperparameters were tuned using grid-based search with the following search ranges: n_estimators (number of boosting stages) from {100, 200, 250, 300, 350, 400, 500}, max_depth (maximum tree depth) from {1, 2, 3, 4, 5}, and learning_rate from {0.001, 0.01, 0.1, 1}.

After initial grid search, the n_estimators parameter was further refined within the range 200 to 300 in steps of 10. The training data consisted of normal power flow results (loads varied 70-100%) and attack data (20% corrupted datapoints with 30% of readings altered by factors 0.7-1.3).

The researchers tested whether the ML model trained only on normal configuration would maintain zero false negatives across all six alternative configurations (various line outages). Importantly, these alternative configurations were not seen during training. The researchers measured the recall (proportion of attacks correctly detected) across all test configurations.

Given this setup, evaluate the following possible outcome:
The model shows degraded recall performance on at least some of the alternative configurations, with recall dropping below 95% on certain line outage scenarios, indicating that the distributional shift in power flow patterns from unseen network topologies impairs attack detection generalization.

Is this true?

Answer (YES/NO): NO